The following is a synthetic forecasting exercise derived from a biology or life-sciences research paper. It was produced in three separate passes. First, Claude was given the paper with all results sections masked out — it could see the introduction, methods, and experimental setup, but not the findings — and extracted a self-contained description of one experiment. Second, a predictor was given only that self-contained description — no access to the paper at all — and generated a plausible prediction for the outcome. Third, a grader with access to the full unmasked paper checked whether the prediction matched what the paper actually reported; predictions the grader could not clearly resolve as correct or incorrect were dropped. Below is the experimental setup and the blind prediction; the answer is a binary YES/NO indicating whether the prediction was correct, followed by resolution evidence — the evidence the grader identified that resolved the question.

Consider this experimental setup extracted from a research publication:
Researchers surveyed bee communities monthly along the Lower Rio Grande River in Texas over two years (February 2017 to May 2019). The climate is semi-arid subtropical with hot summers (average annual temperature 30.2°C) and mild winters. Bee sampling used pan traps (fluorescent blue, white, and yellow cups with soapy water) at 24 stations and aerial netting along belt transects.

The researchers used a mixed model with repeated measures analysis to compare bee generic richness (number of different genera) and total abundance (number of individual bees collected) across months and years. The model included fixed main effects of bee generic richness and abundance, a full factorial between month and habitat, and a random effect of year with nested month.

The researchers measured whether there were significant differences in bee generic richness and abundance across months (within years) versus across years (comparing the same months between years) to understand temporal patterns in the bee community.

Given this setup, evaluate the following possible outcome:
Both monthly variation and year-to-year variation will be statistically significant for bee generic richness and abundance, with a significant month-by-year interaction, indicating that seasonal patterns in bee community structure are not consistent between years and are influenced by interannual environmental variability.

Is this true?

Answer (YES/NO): NO